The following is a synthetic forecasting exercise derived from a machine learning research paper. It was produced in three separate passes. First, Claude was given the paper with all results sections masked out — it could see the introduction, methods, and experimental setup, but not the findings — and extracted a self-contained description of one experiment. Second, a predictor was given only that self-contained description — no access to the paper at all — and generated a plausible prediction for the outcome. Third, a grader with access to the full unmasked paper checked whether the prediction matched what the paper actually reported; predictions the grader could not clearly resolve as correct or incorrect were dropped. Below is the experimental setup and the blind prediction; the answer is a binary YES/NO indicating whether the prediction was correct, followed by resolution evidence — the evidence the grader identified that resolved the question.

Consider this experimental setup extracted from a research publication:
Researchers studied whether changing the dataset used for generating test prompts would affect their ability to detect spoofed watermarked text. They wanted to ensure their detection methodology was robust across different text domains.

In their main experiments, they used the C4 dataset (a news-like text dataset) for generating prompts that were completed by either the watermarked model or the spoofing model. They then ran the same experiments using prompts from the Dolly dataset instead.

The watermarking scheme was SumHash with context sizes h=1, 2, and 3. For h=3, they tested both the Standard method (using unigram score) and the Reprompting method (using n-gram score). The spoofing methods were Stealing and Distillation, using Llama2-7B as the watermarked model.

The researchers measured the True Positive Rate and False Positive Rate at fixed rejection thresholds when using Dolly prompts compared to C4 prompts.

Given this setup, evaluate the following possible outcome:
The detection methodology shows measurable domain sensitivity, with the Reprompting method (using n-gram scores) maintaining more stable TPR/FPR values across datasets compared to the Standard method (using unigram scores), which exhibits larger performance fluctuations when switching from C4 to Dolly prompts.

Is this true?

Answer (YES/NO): NO